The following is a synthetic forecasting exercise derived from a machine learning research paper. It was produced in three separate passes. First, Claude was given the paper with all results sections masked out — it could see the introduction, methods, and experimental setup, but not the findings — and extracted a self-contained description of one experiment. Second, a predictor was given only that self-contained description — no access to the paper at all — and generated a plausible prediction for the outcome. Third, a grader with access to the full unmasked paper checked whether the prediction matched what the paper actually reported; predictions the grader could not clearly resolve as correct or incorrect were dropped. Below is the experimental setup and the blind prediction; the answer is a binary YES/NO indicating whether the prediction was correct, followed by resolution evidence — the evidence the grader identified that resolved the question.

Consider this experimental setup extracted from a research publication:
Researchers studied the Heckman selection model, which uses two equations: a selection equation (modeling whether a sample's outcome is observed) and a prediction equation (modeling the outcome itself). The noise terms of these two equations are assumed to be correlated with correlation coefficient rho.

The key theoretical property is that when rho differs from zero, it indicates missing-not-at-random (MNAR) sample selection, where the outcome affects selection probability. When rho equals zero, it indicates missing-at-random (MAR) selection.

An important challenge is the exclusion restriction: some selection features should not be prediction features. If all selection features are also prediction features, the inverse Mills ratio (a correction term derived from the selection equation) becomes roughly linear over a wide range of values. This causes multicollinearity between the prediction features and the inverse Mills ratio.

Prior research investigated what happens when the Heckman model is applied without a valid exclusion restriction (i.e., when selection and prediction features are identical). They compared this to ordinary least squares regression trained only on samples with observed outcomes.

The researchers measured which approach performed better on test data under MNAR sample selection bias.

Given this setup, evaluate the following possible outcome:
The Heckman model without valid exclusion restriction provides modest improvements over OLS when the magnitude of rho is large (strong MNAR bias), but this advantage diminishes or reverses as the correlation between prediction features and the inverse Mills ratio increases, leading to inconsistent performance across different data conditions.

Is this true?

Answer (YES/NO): NO